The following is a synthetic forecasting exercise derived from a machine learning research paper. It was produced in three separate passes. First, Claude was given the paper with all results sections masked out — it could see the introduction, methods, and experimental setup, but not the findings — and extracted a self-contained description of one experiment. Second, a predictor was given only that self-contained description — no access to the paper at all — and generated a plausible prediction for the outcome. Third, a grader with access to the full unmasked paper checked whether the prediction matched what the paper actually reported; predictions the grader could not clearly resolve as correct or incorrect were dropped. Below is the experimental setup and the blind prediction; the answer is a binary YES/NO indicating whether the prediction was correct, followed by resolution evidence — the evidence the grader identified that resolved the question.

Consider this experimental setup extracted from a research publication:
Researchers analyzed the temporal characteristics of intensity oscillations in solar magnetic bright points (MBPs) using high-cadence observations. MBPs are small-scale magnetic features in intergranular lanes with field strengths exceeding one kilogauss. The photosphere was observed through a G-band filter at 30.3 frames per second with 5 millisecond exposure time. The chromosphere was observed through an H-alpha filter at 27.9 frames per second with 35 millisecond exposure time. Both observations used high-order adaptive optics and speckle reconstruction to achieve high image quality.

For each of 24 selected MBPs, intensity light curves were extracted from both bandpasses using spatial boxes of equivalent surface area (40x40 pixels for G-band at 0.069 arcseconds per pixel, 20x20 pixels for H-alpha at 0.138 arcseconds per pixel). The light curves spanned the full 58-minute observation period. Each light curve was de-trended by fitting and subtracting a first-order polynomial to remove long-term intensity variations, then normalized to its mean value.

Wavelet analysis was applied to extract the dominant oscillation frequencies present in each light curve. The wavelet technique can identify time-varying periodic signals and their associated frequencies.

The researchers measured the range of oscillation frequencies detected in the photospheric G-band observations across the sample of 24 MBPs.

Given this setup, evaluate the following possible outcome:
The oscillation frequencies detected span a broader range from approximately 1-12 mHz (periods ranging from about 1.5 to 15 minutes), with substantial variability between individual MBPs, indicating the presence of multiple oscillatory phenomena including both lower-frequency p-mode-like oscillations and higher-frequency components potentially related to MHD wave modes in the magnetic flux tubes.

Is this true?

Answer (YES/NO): NO